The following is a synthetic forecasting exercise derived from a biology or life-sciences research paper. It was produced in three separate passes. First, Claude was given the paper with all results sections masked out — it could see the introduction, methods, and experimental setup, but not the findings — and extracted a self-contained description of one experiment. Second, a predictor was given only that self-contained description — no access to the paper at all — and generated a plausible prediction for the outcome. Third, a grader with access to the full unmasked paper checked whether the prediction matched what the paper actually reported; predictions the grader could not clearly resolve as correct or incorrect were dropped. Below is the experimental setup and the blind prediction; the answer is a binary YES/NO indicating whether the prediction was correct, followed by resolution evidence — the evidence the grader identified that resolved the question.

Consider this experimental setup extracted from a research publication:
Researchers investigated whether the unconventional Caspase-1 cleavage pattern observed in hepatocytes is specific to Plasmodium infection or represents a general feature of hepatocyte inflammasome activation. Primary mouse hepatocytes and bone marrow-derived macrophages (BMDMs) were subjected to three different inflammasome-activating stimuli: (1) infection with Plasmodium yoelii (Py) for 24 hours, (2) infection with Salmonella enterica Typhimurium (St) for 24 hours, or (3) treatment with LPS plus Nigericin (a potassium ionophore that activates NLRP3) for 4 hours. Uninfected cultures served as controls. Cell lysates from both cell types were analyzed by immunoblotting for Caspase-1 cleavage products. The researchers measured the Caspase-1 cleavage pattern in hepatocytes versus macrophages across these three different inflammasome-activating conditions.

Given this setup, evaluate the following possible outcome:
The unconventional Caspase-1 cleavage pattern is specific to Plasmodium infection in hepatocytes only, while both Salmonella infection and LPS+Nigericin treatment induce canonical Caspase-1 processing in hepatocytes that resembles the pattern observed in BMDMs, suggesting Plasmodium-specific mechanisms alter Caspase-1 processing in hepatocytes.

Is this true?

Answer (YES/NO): NO